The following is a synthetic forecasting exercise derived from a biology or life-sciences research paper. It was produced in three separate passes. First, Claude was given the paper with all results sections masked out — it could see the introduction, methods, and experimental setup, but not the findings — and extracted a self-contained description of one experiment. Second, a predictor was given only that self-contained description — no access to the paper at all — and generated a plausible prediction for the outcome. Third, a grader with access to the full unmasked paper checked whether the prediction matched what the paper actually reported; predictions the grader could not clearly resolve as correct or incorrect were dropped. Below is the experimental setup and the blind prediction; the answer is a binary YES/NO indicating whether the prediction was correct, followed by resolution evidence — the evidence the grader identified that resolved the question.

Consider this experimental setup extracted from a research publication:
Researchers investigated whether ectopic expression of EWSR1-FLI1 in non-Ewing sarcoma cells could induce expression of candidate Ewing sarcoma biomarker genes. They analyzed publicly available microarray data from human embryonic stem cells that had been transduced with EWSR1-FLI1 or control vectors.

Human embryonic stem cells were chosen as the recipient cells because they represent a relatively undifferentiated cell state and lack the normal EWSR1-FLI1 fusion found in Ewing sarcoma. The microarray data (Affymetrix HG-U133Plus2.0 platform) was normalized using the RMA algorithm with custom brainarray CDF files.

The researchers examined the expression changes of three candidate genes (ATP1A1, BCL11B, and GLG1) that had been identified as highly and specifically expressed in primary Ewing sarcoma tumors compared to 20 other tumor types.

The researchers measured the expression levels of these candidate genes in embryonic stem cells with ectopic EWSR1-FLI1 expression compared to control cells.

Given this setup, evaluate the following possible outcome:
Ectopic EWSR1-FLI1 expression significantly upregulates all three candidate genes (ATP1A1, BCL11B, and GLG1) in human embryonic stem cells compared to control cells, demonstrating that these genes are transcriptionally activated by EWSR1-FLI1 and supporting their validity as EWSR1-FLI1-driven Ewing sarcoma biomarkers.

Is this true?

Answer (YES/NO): YES